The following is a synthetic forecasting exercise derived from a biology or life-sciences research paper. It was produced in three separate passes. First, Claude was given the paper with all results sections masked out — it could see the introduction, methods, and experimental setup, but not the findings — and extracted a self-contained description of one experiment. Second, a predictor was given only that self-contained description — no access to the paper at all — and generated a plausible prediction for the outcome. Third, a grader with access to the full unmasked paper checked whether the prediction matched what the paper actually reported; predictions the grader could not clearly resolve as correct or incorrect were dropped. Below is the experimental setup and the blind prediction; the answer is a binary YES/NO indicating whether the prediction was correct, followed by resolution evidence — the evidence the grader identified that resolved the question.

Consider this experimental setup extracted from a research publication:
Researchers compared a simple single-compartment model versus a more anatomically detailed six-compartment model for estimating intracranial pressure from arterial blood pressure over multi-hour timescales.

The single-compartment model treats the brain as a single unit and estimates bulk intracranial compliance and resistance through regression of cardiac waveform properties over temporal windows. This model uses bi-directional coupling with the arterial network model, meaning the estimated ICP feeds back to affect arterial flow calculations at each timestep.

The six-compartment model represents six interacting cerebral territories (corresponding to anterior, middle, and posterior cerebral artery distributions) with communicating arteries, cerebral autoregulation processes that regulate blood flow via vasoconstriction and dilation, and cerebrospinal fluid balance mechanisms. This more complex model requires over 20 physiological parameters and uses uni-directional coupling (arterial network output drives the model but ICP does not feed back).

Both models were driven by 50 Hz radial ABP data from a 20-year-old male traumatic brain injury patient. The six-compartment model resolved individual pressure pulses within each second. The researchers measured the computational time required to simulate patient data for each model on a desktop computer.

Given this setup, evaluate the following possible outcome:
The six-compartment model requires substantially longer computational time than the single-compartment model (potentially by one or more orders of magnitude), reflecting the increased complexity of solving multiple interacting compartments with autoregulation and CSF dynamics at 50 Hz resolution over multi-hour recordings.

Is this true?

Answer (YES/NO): YES